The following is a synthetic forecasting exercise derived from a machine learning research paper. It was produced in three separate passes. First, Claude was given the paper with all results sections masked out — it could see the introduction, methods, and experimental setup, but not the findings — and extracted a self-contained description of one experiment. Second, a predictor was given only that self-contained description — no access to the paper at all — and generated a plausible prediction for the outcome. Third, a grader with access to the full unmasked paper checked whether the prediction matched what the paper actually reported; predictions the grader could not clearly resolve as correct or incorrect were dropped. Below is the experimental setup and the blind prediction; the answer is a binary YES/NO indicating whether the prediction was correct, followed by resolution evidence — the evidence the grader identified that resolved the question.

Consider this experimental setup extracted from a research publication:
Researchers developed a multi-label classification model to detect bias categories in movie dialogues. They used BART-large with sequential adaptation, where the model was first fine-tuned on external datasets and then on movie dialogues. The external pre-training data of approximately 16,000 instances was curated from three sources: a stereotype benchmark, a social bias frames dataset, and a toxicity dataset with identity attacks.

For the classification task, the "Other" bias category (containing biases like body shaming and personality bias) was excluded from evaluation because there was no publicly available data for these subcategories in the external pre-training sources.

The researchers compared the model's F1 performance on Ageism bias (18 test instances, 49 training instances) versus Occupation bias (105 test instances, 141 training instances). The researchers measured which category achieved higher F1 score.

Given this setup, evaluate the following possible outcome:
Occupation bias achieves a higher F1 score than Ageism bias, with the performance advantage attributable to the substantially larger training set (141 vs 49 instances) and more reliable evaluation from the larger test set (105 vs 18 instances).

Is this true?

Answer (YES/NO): NO